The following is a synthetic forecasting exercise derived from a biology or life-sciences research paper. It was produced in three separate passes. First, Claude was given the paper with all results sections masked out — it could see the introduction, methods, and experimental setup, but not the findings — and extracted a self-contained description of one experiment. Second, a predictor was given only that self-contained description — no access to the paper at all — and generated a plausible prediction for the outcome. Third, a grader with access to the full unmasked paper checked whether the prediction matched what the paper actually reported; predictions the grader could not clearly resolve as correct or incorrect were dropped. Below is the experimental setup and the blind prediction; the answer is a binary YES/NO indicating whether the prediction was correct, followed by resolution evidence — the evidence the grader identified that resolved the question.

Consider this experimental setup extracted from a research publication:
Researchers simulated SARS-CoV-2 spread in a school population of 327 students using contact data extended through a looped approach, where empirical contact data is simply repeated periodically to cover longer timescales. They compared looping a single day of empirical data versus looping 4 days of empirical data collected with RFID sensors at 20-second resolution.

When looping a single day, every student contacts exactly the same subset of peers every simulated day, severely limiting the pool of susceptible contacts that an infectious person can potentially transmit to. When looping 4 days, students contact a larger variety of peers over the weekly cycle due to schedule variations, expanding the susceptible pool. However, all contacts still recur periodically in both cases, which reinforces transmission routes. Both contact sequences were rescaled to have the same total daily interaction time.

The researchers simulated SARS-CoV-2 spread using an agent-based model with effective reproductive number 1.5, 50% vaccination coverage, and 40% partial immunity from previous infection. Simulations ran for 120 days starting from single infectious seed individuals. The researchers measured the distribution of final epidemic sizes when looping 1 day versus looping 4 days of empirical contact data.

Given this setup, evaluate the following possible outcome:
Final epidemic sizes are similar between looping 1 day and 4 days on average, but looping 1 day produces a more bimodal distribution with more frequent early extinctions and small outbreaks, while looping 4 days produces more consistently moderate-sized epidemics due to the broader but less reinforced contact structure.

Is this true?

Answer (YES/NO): NO